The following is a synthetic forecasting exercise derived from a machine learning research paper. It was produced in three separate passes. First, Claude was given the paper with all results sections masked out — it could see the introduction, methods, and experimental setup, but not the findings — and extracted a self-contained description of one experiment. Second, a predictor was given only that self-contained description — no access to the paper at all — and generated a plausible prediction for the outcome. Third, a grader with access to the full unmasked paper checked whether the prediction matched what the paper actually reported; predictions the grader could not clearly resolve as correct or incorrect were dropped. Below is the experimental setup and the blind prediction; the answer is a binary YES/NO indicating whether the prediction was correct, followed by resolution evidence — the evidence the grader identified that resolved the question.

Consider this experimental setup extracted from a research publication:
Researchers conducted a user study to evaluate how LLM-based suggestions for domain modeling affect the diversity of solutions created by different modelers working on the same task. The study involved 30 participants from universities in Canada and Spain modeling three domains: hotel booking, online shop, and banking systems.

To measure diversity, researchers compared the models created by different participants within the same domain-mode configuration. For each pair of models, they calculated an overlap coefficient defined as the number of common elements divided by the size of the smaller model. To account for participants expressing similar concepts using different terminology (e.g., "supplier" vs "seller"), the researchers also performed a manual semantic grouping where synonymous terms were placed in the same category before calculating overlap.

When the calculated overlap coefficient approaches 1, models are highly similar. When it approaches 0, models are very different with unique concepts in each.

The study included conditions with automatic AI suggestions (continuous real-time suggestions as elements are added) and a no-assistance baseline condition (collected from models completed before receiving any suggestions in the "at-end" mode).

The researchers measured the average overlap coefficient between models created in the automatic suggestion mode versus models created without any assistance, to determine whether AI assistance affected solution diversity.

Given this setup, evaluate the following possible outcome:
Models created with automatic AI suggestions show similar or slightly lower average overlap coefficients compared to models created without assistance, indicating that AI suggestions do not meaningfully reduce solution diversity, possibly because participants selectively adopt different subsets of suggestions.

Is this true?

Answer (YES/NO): NO